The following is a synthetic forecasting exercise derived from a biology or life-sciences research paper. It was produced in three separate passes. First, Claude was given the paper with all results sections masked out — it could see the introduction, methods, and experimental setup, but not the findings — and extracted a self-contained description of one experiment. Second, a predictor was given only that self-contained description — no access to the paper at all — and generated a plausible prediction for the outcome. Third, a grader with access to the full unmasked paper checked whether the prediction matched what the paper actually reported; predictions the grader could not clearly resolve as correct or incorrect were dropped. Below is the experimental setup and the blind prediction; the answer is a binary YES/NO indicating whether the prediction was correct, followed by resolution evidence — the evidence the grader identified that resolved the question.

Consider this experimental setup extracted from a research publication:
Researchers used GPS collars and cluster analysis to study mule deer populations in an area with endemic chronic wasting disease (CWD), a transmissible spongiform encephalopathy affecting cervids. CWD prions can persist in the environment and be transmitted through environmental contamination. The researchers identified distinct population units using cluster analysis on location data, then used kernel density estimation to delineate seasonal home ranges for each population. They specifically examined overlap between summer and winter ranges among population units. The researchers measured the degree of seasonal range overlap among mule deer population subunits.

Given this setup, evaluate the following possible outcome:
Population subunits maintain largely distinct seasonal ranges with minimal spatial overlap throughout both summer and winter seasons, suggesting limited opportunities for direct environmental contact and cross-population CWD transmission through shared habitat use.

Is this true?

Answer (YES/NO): NO